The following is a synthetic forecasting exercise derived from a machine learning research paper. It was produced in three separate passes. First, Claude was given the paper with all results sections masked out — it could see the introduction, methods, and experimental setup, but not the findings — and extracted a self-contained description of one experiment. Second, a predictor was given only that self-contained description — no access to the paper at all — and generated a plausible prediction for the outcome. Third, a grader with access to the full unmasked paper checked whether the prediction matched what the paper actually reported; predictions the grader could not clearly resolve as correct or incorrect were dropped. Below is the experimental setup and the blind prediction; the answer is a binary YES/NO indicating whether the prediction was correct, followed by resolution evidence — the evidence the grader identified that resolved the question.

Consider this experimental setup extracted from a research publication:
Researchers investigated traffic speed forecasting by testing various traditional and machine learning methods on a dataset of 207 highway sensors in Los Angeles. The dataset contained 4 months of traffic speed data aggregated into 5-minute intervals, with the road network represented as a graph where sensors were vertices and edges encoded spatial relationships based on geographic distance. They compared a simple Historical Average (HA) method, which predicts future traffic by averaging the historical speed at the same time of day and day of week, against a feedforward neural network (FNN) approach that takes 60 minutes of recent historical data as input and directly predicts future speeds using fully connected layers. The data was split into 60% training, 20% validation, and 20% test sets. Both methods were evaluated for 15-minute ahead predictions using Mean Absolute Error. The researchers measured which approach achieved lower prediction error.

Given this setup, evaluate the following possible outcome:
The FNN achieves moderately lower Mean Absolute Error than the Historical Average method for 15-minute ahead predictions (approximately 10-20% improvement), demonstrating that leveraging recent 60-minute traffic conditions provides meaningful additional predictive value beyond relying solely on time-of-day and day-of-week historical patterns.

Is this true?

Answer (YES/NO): NO